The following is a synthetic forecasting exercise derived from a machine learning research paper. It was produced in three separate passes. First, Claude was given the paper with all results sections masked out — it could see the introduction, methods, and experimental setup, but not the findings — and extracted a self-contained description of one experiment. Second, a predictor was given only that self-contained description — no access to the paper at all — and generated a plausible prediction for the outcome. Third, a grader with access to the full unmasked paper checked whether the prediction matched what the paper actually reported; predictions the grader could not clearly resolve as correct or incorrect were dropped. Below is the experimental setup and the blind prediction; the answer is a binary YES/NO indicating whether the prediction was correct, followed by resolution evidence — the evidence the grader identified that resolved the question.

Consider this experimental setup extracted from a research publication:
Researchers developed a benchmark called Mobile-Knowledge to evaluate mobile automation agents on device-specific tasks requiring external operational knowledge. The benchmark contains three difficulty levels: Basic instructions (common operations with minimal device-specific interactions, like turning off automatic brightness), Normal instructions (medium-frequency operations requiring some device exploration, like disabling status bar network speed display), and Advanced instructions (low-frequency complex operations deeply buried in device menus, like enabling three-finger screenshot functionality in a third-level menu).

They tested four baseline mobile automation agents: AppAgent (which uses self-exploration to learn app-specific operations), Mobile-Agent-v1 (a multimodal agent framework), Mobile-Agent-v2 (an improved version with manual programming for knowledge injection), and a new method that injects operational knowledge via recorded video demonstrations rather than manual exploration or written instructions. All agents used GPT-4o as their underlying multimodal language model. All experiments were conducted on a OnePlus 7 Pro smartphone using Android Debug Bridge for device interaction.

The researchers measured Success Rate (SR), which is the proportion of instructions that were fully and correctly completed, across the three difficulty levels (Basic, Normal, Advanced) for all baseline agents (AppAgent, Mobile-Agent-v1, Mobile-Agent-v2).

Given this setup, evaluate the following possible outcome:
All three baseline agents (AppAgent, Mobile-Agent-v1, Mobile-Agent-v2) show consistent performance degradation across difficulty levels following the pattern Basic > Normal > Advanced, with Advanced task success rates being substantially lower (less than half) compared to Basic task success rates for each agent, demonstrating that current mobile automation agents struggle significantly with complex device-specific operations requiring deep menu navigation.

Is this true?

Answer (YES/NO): YES